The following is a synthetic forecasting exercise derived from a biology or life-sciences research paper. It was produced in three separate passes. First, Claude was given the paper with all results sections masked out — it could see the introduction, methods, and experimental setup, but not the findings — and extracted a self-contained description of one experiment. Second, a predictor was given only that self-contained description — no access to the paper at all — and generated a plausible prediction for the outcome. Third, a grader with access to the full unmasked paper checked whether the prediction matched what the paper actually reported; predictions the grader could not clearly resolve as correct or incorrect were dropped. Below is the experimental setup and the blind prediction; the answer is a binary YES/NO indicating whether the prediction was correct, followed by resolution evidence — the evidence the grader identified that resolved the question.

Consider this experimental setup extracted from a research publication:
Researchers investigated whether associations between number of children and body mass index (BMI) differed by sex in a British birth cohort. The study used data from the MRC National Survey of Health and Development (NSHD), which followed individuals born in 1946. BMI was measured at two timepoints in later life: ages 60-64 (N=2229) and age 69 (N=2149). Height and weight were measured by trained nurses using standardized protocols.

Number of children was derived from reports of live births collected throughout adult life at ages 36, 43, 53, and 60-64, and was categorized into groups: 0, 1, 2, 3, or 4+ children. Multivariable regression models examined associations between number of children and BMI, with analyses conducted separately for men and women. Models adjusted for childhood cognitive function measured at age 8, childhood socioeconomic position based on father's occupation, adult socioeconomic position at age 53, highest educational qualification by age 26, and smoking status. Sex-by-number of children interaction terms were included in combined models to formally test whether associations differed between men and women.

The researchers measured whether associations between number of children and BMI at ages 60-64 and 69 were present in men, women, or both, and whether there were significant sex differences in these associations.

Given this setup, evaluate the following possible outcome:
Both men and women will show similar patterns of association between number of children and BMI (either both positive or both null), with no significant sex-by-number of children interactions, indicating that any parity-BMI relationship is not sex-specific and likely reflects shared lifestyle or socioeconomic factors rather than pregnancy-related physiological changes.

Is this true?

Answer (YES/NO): NO